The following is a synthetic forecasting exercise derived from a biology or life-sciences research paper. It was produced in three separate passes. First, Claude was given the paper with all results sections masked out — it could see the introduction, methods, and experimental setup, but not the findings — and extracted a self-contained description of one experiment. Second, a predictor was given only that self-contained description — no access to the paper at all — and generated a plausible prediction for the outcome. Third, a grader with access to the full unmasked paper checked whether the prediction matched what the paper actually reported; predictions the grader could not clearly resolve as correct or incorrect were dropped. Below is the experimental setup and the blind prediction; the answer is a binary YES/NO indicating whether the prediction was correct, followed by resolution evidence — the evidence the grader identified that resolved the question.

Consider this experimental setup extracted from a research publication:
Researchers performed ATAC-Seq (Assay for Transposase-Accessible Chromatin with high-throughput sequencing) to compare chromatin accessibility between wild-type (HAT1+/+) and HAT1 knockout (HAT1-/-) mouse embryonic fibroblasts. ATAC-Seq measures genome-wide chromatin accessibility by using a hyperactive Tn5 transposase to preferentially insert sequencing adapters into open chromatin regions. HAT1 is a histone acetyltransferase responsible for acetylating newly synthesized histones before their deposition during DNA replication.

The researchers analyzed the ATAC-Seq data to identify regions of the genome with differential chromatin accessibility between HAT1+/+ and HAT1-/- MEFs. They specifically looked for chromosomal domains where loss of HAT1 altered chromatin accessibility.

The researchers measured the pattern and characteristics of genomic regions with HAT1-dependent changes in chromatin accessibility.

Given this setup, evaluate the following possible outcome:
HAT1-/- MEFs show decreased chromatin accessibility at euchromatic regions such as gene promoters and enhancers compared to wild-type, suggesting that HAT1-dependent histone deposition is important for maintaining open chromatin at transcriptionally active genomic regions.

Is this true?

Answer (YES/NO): NO